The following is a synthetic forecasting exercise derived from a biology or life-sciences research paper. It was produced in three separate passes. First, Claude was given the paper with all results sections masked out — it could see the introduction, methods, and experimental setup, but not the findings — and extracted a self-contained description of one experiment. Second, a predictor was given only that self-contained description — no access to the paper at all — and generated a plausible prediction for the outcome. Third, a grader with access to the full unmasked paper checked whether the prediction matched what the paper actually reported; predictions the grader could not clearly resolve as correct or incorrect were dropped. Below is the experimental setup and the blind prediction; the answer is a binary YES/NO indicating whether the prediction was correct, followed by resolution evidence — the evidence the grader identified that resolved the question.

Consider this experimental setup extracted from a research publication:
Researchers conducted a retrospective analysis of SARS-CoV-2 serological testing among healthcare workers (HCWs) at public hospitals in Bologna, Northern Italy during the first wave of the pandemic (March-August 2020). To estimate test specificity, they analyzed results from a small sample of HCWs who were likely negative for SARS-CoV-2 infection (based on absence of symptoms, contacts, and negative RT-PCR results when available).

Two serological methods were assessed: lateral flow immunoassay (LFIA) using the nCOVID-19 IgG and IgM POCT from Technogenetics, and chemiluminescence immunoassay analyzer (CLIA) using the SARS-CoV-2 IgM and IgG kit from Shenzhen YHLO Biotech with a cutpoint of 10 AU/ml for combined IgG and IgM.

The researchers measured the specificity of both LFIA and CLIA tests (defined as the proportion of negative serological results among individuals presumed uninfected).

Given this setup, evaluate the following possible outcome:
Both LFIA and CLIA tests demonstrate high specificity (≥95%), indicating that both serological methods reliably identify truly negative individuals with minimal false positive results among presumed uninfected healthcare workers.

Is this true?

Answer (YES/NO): YES